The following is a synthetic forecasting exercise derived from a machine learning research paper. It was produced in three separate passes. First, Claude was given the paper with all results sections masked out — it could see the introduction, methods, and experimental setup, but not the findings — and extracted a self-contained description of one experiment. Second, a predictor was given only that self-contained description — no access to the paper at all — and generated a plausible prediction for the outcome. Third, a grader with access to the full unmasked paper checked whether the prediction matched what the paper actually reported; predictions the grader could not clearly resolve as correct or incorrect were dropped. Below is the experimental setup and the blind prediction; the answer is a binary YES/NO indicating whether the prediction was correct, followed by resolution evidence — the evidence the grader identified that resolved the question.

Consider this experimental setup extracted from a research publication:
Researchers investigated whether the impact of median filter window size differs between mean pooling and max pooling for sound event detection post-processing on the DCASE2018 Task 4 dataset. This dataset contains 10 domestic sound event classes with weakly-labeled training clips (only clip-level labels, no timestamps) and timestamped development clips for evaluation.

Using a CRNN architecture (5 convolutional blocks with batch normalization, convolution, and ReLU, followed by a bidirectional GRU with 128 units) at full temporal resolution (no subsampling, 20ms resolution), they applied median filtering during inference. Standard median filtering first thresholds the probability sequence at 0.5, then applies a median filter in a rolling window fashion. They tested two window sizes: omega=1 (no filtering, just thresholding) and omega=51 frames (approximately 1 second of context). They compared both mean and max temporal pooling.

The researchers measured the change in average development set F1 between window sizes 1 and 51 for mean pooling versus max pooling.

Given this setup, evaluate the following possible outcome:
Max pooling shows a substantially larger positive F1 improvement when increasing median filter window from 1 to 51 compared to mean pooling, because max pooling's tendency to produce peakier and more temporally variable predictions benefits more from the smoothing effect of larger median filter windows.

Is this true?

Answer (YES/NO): YES